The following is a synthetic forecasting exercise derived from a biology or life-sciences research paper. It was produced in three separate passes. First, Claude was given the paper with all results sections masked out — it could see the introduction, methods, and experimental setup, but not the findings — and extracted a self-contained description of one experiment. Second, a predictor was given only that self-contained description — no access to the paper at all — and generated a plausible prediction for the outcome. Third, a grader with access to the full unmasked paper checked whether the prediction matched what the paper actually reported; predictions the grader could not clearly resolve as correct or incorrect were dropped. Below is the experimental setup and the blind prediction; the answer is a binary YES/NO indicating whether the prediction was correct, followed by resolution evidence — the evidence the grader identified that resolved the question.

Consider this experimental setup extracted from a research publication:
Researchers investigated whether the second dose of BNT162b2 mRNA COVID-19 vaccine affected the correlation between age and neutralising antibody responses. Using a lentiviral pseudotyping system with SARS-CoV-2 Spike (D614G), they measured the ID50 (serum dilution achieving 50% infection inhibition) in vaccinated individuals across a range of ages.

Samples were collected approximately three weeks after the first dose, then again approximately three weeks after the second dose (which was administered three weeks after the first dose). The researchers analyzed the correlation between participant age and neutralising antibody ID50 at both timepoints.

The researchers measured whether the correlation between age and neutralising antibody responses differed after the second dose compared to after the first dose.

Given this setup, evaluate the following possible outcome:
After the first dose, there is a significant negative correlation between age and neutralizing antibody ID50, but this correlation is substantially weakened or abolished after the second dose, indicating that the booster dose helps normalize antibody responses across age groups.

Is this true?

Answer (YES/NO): YES